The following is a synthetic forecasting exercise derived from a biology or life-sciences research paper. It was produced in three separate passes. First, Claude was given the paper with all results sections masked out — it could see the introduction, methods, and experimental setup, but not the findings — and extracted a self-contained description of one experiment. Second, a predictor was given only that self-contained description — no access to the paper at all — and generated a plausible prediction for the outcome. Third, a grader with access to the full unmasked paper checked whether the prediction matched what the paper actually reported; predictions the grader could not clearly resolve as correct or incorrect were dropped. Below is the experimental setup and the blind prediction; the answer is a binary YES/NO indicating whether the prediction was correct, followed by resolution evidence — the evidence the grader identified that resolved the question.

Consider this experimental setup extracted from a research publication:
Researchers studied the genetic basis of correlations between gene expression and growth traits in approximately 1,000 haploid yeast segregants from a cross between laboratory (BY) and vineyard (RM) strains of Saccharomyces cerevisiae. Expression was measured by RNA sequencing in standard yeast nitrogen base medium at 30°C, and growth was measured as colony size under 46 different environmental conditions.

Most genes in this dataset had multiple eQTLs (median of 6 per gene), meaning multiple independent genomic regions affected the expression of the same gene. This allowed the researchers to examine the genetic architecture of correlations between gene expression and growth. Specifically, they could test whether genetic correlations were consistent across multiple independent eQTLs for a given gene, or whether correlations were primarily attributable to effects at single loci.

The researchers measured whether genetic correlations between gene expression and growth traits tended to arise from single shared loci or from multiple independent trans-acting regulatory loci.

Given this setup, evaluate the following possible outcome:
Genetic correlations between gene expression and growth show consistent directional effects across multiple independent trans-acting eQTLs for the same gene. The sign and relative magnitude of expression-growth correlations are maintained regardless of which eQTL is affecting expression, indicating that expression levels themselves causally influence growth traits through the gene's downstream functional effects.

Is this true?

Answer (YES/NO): YES